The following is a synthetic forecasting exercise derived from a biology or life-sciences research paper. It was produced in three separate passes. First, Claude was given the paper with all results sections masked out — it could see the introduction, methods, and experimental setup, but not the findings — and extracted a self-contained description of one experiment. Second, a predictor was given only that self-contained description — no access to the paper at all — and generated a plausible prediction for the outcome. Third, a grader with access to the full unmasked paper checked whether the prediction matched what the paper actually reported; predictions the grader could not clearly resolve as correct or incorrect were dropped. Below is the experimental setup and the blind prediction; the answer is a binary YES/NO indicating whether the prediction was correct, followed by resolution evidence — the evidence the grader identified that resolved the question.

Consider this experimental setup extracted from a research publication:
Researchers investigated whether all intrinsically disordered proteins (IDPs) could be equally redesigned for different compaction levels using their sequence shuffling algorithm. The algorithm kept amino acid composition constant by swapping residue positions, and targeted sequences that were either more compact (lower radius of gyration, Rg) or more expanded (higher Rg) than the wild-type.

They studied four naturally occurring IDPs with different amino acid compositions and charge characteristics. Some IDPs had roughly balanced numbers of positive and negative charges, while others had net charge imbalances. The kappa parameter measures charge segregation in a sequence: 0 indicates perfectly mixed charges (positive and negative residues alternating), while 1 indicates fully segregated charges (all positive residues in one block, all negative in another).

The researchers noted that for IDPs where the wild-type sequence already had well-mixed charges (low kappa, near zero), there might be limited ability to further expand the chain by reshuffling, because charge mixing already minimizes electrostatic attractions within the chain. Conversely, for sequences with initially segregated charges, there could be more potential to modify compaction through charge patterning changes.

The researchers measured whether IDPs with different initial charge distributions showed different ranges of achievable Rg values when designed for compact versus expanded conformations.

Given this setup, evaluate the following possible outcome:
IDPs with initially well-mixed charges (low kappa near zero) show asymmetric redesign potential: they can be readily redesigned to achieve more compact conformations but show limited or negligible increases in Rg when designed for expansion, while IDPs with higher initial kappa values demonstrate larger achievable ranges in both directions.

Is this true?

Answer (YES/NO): NO